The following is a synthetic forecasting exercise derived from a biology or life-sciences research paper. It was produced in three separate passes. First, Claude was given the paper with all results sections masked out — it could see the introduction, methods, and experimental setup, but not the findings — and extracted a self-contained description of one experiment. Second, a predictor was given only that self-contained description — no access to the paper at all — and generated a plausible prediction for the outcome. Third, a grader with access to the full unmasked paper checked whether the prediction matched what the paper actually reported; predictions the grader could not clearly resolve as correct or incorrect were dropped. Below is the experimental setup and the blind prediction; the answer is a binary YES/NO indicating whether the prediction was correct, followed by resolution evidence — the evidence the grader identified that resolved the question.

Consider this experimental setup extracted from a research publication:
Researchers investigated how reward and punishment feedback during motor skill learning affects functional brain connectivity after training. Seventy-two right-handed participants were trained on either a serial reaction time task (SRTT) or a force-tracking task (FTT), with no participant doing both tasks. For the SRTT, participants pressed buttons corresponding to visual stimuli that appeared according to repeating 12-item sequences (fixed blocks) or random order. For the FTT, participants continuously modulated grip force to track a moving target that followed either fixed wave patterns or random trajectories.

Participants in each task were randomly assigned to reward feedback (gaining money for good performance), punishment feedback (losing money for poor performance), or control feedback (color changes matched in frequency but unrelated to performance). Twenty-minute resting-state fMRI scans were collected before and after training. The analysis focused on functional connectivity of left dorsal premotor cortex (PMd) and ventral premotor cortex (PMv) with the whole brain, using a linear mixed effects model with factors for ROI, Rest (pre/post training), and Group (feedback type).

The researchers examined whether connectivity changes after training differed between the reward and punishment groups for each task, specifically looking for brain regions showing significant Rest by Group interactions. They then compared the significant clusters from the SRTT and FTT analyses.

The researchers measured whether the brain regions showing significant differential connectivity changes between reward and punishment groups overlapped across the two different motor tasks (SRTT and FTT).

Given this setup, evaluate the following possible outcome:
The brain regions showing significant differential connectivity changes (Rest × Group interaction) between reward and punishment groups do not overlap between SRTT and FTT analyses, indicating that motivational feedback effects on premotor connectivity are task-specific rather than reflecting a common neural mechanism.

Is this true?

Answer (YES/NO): NO